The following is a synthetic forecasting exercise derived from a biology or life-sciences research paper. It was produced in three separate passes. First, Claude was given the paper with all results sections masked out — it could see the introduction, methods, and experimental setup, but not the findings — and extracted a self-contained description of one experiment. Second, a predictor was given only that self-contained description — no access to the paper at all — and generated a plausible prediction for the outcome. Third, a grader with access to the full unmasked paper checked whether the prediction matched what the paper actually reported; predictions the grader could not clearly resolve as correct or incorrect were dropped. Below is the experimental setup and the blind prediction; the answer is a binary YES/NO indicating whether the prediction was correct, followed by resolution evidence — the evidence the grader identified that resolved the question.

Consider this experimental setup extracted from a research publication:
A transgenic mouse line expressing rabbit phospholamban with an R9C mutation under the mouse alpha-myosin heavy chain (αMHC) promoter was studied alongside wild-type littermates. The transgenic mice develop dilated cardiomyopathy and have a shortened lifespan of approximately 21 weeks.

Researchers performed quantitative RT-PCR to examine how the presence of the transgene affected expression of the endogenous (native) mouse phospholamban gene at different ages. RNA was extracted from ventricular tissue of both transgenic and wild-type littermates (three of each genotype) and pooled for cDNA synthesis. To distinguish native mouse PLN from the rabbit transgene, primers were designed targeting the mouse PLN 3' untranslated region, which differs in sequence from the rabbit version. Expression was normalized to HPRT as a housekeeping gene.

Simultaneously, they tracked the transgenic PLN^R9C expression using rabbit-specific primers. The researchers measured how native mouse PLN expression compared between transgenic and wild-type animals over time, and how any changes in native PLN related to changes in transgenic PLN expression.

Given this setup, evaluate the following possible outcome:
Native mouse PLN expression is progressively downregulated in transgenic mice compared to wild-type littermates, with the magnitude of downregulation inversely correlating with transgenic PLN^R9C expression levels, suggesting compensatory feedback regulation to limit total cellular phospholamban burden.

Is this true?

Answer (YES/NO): NO